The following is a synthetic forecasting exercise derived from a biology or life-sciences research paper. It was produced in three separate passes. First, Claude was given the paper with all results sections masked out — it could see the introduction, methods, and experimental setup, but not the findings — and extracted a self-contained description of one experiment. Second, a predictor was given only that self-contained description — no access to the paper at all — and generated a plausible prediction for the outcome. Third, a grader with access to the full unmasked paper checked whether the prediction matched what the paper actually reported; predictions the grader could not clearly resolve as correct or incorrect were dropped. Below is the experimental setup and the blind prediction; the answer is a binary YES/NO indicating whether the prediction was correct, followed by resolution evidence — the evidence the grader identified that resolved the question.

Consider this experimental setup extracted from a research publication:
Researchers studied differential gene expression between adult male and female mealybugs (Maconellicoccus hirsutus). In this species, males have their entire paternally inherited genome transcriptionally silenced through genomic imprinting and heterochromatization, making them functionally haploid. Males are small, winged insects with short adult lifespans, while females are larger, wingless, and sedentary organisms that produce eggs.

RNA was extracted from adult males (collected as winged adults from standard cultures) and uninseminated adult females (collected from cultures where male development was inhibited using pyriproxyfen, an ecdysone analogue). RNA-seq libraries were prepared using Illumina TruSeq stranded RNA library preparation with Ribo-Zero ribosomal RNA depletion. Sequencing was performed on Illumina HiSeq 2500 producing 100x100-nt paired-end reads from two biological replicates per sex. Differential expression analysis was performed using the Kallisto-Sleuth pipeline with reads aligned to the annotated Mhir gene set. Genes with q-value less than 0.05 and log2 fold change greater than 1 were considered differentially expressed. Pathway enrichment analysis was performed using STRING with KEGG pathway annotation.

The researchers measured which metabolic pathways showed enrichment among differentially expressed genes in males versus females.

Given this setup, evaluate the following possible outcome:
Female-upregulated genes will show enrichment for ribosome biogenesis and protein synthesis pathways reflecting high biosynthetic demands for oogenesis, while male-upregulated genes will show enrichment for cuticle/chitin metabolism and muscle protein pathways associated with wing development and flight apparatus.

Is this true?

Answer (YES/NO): YES